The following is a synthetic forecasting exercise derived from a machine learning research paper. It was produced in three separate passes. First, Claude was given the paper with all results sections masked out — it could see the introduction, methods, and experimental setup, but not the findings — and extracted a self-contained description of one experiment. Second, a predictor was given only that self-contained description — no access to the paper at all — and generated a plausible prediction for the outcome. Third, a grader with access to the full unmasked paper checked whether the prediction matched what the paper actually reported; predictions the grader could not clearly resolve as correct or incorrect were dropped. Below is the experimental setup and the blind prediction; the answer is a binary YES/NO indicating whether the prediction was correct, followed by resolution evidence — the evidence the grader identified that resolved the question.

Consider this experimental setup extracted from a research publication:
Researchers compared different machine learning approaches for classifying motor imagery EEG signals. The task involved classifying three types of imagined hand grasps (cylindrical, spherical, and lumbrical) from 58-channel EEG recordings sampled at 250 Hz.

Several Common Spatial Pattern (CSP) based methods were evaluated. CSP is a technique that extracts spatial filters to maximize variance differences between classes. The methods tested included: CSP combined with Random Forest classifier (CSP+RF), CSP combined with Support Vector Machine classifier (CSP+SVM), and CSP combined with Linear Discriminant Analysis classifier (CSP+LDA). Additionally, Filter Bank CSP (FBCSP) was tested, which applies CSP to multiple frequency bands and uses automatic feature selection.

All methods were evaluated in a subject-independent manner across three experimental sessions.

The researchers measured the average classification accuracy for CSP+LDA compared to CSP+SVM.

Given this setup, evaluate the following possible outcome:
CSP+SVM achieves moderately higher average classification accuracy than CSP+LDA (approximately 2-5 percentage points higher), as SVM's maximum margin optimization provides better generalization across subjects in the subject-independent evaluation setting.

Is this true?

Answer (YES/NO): NO